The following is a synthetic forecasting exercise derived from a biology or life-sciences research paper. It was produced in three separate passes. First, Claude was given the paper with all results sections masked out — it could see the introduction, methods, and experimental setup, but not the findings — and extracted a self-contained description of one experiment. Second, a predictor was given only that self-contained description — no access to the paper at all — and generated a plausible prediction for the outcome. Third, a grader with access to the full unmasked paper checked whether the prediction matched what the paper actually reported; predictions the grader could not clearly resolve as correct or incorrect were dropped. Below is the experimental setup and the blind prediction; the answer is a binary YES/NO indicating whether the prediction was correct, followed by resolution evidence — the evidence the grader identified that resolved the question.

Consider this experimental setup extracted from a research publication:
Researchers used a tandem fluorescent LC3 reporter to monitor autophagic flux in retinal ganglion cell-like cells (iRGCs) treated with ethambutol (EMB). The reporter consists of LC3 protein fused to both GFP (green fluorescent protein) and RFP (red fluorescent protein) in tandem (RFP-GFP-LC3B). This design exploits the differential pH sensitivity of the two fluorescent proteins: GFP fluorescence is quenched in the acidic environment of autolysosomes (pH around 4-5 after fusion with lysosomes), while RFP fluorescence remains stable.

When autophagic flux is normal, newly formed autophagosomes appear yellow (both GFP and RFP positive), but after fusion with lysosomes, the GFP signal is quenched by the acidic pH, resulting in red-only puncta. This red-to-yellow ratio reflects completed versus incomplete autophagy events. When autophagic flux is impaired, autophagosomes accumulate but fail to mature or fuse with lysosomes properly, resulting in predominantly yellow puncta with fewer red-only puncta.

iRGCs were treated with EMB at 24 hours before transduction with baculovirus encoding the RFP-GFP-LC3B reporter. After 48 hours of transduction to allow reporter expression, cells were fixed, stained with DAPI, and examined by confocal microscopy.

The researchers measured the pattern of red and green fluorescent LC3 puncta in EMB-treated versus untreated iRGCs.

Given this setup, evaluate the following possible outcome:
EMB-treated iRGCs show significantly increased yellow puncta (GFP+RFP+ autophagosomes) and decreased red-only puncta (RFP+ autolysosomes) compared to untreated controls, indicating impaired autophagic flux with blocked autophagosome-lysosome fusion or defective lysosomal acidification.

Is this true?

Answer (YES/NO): YES